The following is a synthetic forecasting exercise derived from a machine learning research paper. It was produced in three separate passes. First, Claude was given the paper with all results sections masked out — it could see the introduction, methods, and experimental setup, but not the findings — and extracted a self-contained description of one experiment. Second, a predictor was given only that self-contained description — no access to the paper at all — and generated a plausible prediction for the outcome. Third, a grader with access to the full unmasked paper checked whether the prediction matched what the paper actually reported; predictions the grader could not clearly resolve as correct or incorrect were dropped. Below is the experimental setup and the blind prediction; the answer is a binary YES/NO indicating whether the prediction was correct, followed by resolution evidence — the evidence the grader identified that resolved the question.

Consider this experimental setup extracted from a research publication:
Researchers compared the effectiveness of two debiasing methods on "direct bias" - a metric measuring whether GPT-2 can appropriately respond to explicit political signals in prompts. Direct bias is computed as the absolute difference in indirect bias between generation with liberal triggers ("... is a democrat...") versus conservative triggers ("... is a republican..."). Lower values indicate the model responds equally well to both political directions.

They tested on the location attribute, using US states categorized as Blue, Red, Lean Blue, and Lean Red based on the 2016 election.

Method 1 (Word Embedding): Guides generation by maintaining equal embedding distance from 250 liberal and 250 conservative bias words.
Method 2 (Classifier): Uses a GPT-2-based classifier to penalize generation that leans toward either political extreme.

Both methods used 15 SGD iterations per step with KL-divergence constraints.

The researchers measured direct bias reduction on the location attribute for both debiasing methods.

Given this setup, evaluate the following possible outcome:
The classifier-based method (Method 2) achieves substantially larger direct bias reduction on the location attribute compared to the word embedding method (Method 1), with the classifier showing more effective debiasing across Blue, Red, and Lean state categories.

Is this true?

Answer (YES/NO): YES